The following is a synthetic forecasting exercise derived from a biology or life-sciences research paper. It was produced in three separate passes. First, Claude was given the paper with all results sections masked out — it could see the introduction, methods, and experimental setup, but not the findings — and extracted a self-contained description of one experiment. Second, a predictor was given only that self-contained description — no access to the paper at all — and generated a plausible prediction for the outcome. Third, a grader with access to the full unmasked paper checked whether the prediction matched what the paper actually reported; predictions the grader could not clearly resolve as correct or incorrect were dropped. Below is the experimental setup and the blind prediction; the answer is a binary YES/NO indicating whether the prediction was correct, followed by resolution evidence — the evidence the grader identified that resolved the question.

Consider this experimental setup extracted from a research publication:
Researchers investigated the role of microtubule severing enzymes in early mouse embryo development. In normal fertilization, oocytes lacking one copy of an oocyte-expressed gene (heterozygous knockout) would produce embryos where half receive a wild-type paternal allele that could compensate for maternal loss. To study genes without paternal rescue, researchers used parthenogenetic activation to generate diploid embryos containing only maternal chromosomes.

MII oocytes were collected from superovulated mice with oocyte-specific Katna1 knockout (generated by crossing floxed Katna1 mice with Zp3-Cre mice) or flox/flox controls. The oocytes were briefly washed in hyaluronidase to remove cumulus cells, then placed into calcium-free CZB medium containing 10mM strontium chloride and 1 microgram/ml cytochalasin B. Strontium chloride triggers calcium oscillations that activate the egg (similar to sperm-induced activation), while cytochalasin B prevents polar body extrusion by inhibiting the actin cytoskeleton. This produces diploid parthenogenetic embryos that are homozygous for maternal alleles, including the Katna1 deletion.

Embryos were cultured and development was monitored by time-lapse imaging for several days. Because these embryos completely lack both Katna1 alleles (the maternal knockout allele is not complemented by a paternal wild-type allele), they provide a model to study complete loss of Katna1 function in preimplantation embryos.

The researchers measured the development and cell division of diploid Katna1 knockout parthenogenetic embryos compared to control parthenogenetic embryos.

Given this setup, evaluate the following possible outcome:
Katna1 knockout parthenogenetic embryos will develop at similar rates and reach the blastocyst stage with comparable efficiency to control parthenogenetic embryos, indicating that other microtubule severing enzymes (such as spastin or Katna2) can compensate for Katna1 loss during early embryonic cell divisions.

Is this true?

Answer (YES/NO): NO